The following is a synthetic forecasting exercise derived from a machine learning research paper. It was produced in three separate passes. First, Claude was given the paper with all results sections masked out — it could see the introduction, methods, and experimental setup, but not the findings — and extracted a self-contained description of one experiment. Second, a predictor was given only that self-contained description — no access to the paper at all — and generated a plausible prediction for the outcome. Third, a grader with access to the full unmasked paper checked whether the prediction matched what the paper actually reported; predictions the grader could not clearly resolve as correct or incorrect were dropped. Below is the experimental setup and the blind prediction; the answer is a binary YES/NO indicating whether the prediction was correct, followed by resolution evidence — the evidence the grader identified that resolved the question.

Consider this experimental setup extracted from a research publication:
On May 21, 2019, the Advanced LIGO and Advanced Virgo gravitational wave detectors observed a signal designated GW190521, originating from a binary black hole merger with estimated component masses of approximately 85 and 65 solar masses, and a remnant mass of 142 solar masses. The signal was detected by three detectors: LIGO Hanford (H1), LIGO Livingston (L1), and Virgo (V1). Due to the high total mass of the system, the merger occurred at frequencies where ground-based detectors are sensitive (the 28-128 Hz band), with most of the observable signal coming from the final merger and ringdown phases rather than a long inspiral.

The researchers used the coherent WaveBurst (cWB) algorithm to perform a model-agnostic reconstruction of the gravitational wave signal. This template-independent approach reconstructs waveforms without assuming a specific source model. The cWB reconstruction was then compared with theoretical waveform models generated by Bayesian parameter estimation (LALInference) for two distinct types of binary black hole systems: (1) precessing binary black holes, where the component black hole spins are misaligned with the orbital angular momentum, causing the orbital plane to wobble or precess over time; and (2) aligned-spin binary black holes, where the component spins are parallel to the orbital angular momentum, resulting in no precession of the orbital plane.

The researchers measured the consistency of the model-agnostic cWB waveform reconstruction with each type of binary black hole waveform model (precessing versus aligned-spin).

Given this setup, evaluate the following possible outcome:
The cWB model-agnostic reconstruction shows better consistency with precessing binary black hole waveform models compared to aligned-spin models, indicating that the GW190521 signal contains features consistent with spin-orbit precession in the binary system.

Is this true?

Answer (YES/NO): YES